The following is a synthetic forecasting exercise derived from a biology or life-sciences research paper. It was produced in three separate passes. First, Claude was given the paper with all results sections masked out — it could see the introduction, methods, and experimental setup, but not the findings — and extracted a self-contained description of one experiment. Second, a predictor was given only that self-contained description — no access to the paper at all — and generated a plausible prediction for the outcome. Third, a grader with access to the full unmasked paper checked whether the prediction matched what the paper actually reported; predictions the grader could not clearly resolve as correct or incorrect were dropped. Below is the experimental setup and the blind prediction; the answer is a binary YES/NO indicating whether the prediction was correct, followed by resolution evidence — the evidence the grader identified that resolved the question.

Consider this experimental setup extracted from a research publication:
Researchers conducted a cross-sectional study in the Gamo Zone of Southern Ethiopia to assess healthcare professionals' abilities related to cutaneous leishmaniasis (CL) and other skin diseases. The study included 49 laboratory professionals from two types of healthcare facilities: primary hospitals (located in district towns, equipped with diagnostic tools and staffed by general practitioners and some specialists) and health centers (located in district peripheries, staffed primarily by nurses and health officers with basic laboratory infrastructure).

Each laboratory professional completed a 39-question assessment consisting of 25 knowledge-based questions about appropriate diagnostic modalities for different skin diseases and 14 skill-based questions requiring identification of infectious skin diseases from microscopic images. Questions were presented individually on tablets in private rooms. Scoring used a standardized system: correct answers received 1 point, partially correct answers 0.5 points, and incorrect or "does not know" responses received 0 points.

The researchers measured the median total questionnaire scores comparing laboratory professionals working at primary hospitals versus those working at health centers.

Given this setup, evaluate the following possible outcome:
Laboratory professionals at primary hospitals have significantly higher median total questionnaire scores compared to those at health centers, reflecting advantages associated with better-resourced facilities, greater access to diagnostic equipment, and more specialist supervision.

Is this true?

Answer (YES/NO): NO